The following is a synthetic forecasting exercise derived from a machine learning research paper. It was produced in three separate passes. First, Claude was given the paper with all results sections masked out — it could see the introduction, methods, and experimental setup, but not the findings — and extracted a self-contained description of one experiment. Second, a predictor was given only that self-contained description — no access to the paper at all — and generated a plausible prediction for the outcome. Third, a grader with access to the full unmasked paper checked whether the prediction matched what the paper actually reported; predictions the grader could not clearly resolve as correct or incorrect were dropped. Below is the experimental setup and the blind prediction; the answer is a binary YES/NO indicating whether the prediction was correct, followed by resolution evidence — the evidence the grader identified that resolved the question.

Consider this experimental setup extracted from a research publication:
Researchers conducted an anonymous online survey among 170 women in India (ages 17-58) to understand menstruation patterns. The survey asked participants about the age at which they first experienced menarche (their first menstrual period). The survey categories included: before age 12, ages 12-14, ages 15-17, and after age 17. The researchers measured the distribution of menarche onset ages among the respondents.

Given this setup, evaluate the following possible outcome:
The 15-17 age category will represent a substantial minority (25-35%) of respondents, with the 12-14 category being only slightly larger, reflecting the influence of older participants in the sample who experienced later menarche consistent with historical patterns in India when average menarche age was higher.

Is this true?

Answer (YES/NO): NO